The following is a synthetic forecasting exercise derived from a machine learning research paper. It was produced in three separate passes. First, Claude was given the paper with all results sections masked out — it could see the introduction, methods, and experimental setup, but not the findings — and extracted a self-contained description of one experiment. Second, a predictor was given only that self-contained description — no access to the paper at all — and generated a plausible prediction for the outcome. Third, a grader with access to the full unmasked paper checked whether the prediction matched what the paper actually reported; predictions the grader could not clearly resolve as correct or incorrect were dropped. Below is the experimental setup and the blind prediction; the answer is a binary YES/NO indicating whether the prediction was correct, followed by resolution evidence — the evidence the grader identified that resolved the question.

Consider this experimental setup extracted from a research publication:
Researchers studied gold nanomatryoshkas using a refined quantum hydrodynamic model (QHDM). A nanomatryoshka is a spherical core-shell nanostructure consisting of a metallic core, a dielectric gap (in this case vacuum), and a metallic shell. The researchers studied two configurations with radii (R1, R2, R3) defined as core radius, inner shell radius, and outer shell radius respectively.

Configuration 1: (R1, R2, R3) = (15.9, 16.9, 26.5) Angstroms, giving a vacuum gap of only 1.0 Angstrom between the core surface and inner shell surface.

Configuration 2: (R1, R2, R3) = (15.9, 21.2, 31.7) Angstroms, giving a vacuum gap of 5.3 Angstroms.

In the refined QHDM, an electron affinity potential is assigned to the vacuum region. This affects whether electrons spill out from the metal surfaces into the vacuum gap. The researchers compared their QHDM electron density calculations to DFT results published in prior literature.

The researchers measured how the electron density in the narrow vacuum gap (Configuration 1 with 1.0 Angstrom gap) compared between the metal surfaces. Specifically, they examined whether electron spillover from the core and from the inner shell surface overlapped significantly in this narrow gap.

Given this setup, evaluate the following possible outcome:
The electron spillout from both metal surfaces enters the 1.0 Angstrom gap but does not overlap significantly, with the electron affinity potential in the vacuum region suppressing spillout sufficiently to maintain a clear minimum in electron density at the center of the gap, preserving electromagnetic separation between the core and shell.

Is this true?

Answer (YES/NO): NO